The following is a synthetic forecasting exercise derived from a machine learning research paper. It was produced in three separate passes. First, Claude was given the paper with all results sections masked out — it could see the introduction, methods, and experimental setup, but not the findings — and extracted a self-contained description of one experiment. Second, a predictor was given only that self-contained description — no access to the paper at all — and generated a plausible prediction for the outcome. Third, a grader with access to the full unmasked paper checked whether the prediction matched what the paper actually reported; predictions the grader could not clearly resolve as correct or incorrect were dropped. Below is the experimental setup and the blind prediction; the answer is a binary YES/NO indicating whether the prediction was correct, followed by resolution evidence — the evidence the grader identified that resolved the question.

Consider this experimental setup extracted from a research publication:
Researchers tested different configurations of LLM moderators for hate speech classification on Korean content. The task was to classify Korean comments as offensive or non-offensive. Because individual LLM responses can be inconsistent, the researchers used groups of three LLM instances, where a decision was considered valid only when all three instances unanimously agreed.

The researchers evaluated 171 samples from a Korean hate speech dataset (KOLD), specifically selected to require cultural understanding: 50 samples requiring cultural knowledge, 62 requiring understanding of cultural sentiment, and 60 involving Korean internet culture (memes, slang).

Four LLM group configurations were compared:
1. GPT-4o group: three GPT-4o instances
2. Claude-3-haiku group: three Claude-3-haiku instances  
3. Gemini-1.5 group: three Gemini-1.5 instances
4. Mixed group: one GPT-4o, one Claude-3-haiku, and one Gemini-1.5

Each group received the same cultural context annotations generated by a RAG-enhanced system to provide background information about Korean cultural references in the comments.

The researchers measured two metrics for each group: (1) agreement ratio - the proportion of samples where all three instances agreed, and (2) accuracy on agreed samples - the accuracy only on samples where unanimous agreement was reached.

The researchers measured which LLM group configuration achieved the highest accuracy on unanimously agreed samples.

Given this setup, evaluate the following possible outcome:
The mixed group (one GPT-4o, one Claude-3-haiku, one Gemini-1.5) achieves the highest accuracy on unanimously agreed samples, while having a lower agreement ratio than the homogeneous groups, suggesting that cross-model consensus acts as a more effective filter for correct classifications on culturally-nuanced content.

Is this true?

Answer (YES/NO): NO